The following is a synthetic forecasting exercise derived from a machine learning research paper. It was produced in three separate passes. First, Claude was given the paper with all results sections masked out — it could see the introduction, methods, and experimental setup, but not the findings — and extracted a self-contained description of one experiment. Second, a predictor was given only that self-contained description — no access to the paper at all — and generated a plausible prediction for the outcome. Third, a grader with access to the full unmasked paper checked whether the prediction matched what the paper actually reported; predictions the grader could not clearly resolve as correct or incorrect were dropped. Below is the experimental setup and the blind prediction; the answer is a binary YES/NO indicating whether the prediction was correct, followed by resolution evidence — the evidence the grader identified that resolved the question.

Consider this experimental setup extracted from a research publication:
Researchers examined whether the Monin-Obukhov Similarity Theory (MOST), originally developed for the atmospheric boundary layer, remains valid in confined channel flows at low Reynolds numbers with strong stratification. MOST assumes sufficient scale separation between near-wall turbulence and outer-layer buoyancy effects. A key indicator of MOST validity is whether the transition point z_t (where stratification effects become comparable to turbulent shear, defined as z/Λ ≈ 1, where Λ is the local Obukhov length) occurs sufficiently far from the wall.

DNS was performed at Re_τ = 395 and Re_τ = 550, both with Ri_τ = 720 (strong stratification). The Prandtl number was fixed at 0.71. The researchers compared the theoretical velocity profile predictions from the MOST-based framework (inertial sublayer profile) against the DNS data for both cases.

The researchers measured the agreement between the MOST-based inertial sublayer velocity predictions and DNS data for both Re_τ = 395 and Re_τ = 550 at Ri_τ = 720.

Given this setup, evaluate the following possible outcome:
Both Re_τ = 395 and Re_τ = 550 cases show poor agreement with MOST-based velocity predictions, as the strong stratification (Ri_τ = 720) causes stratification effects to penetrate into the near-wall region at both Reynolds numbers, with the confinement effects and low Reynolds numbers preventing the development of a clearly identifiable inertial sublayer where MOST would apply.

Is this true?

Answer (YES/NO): NO